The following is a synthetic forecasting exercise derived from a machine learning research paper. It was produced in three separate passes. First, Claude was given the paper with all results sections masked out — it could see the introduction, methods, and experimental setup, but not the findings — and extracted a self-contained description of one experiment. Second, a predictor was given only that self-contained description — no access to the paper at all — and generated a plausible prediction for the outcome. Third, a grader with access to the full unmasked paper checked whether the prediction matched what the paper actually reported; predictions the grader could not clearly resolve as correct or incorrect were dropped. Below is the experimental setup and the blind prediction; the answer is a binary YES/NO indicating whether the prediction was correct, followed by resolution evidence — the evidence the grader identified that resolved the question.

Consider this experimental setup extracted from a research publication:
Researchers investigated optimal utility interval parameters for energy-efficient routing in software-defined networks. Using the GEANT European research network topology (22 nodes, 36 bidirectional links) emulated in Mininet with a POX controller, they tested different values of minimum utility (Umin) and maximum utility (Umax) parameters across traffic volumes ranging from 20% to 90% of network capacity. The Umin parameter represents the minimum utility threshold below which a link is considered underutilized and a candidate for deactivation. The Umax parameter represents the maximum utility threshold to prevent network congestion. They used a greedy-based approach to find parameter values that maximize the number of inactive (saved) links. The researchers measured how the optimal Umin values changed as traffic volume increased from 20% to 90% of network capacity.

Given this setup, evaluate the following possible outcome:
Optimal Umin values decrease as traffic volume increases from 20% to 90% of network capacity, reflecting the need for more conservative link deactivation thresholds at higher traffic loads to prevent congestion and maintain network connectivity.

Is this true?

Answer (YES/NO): NO